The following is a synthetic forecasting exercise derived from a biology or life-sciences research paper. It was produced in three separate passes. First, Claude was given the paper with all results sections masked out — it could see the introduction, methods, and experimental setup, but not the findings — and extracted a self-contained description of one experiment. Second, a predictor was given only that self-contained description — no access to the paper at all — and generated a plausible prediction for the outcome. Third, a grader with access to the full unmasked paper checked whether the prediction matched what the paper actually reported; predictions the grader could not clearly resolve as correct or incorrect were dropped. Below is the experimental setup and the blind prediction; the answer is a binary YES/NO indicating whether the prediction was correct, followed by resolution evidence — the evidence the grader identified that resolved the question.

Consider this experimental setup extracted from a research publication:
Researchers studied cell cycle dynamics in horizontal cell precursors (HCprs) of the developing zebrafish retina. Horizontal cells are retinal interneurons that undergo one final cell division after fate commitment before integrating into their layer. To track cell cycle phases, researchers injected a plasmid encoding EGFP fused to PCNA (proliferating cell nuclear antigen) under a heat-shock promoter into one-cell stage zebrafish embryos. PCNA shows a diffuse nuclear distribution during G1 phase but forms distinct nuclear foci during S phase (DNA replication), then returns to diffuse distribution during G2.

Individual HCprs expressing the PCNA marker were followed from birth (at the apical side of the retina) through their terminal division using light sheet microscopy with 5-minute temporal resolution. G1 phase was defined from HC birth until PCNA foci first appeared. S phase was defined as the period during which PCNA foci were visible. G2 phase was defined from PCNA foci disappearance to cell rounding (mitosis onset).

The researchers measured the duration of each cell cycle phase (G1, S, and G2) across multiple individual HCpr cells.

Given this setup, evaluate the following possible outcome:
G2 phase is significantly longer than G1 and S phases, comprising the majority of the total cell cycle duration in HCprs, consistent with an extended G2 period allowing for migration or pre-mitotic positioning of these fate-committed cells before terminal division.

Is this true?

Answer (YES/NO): NO